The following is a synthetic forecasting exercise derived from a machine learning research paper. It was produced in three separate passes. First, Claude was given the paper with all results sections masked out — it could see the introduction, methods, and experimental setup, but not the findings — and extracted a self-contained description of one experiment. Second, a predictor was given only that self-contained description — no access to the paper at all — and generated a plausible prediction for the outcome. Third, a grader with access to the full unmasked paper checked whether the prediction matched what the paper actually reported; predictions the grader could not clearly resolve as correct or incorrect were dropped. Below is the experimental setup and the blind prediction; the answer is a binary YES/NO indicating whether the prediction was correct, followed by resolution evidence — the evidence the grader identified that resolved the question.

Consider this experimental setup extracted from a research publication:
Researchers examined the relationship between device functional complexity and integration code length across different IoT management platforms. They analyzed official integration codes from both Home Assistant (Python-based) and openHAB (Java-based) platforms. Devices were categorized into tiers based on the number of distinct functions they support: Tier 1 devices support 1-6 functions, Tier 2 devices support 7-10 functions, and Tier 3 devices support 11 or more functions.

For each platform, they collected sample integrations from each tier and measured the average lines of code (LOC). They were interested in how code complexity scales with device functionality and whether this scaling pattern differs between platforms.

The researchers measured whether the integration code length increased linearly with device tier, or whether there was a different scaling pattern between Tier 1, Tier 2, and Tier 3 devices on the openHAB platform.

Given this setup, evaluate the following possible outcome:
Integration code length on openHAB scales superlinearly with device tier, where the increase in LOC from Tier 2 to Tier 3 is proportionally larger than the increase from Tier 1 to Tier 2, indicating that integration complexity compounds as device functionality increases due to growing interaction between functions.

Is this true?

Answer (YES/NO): NO